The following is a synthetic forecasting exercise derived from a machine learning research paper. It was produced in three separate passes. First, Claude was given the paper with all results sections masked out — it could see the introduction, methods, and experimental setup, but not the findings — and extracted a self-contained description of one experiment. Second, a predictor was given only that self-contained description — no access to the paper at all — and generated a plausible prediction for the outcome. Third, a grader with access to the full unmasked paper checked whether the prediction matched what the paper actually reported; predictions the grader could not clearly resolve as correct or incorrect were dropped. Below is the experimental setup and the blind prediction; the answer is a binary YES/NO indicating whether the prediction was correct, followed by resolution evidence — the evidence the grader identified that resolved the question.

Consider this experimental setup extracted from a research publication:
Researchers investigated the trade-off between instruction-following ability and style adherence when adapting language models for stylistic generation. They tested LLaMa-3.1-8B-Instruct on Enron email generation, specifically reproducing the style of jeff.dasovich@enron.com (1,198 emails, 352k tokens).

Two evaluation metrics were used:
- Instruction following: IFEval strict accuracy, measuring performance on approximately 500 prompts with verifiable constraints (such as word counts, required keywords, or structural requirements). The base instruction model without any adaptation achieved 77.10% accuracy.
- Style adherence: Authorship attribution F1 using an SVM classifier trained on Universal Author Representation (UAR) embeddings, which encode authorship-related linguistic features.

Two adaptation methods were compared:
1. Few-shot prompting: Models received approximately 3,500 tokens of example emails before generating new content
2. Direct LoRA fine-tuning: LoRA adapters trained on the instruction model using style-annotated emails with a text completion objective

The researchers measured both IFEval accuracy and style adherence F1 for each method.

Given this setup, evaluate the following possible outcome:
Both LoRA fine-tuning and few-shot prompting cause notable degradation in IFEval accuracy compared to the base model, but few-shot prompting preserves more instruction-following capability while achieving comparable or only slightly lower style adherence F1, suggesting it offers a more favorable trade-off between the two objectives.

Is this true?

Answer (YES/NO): NO